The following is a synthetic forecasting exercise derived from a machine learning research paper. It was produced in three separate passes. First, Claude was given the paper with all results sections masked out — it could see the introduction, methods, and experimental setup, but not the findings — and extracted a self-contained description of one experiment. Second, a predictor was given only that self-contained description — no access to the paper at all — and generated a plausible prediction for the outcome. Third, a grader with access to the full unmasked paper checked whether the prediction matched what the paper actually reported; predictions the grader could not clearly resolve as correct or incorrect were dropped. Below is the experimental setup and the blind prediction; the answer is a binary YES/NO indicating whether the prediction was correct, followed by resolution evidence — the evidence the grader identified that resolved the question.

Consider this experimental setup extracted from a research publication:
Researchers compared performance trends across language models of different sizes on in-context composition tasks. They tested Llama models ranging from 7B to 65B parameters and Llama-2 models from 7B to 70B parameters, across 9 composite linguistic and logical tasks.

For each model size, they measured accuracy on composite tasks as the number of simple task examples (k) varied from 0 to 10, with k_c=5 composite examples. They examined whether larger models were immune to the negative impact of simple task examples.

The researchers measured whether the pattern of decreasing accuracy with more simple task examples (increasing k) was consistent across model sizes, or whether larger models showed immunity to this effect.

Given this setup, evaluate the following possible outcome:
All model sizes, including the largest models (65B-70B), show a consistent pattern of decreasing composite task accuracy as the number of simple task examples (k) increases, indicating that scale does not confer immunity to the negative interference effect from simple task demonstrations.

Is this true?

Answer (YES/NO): YES